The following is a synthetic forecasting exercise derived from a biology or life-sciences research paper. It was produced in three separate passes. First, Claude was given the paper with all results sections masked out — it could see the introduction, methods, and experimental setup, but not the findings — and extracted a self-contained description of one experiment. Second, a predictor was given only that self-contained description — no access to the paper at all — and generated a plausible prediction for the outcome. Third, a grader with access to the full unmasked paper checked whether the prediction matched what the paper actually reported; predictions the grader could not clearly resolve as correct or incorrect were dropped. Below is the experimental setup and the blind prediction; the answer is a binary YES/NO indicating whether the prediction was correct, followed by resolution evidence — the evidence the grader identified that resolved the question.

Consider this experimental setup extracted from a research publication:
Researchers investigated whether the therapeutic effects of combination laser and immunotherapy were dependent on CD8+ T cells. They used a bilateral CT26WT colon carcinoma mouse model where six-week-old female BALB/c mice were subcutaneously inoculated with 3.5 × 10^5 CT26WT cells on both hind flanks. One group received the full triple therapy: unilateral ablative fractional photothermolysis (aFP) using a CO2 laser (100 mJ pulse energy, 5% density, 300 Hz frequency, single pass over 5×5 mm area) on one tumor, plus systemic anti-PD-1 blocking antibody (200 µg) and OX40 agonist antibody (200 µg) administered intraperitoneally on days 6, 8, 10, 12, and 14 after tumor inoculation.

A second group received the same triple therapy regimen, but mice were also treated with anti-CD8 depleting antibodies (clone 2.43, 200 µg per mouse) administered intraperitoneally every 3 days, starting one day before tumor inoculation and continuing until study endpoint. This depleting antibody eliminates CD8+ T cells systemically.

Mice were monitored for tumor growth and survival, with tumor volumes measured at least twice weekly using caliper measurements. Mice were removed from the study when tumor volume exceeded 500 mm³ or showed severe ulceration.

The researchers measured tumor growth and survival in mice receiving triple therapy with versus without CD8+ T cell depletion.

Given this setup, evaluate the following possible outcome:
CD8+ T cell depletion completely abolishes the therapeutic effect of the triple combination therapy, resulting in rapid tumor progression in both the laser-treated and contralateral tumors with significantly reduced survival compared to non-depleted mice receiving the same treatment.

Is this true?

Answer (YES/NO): YES